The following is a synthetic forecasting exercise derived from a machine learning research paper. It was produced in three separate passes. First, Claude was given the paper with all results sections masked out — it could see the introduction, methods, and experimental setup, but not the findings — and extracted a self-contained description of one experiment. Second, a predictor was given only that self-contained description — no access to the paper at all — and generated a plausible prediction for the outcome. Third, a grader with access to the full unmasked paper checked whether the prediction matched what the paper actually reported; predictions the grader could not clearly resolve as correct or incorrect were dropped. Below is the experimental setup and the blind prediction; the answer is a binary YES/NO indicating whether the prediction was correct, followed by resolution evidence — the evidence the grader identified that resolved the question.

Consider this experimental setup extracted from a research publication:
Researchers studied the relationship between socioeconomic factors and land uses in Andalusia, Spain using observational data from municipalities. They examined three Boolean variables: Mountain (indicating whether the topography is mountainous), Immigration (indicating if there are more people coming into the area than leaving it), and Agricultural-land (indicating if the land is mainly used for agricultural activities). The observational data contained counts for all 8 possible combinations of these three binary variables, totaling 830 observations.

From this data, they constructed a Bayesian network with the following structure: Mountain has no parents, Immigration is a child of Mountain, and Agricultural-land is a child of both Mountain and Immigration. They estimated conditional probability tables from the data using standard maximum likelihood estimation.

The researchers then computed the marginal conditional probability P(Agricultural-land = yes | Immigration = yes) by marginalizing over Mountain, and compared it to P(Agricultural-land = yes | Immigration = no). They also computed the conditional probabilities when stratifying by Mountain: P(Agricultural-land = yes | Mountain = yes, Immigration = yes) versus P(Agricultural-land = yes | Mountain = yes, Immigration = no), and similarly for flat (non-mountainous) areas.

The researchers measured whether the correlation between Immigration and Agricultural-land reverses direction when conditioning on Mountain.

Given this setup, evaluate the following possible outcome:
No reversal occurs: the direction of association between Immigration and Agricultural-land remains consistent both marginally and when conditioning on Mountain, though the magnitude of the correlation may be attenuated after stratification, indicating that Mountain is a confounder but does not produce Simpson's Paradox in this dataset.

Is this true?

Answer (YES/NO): NO